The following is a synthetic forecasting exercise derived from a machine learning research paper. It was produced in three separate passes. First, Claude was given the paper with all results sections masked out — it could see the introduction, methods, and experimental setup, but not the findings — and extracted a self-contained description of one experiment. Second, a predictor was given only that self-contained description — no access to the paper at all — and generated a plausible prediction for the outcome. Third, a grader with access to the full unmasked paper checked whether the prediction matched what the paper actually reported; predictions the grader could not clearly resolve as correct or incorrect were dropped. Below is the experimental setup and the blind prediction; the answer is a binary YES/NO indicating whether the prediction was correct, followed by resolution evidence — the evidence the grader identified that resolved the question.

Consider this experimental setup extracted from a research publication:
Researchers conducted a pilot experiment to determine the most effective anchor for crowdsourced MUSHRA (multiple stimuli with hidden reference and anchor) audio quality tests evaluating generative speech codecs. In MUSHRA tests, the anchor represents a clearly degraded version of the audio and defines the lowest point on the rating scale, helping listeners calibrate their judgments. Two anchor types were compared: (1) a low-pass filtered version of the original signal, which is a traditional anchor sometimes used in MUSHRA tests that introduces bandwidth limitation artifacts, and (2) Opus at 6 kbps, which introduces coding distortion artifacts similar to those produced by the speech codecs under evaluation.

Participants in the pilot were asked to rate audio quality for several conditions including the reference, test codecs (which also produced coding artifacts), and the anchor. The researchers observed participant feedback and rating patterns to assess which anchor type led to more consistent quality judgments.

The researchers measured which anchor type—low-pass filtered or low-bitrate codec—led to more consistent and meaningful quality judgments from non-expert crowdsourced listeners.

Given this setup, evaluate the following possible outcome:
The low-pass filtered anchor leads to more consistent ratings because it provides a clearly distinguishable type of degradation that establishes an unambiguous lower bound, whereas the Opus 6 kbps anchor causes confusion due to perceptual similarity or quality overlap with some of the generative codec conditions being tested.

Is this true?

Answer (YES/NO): NO